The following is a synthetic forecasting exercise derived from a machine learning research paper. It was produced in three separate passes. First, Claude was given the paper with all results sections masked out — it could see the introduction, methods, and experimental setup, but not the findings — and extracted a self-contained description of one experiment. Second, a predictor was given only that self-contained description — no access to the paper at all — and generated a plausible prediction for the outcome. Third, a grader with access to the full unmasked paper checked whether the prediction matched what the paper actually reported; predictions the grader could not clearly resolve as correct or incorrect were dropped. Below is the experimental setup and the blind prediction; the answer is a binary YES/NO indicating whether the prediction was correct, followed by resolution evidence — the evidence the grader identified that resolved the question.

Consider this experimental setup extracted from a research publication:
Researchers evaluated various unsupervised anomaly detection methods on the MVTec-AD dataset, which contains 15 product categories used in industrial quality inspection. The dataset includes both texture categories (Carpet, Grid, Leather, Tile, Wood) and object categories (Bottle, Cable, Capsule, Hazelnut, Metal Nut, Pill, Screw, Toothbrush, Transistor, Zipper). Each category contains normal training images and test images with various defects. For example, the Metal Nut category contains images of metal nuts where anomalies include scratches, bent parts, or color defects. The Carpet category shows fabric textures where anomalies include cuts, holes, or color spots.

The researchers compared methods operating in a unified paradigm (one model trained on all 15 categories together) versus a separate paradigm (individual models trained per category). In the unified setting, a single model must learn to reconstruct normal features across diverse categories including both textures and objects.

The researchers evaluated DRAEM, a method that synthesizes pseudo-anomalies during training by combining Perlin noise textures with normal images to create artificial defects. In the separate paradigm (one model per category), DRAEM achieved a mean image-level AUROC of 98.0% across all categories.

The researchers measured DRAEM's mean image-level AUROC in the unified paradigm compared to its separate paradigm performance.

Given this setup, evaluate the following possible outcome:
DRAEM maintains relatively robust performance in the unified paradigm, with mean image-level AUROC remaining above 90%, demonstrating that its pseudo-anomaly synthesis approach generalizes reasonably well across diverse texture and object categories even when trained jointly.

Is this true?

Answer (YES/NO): NO